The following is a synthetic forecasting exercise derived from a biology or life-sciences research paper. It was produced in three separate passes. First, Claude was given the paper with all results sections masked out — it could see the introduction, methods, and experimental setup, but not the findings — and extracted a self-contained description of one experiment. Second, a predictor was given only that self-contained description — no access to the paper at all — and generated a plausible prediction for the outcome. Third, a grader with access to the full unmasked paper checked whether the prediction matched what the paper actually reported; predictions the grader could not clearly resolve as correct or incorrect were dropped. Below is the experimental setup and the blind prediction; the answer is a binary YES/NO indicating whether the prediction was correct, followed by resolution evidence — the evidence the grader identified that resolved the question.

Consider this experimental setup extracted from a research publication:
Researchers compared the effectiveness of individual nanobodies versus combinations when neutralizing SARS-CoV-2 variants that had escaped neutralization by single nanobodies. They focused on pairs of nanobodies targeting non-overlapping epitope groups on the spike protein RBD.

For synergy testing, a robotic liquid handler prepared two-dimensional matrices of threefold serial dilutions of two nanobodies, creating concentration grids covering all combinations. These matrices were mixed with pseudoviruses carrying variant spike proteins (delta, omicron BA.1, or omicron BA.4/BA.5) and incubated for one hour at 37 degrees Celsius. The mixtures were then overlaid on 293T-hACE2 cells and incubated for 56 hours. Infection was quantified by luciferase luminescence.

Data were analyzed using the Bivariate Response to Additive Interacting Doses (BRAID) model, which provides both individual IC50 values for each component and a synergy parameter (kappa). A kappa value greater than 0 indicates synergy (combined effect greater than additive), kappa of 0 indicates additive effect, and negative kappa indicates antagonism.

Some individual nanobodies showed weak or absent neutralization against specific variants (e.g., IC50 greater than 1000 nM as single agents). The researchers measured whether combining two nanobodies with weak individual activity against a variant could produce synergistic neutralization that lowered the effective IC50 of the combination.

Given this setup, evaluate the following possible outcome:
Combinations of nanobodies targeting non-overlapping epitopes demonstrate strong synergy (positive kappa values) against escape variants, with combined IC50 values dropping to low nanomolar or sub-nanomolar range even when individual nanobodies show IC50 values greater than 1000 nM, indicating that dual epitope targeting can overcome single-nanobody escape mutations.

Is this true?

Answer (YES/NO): NO